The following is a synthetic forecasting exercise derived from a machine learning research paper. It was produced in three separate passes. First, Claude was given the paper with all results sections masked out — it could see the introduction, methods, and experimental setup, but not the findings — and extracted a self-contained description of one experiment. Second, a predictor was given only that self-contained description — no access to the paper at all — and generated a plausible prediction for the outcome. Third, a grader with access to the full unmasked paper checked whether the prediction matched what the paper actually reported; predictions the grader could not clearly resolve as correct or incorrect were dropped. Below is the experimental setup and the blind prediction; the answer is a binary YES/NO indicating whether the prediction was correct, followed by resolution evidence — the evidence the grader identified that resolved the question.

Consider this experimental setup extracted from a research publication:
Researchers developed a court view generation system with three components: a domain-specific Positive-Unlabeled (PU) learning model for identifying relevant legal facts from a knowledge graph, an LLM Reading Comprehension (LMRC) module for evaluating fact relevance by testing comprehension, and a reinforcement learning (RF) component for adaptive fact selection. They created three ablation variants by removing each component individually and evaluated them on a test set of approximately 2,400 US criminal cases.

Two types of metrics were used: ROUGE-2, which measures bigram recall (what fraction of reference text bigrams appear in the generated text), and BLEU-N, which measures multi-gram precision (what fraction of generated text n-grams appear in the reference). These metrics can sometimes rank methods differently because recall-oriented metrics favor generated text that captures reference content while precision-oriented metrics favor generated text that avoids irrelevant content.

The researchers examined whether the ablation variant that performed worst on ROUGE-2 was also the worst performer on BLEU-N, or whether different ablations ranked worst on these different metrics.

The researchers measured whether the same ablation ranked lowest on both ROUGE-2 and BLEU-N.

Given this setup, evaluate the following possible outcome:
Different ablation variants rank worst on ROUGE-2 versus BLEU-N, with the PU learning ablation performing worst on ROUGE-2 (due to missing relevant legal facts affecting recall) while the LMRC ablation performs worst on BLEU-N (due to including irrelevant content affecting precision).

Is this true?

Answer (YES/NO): NO